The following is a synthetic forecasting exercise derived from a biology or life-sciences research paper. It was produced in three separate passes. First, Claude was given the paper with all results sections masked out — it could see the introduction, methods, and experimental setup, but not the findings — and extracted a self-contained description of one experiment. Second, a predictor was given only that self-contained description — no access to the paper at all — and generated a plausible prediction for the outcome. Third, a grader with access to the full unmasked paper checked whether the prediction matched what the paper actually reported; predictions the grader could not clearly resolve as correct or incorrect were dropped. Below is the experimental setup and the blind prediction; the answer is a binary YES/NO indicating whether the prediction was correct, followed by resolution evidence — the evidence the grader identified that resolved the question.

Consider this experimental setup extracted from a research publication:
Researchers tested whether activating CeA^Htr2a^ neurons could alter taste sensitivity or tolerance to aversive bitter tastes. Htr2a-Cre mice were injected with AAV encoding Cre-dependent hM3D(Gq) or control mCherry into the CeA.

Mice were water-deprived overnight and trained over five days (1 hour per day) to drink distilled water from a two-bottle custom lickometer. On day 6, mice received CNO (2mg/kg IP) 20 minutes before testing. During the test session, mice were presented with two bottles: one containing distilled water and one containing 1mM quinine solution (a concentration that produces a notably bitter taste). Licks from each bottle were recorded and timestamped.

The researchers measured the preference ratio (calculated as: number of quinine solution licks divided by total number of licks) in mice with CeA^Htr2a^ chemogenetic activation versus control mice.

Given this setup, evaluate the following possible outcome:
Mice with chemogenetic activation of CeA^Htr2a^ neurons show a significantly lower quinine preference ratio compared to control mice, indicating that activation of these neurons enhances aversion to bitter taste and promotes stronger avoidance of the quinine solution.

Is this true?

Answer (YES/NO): NO